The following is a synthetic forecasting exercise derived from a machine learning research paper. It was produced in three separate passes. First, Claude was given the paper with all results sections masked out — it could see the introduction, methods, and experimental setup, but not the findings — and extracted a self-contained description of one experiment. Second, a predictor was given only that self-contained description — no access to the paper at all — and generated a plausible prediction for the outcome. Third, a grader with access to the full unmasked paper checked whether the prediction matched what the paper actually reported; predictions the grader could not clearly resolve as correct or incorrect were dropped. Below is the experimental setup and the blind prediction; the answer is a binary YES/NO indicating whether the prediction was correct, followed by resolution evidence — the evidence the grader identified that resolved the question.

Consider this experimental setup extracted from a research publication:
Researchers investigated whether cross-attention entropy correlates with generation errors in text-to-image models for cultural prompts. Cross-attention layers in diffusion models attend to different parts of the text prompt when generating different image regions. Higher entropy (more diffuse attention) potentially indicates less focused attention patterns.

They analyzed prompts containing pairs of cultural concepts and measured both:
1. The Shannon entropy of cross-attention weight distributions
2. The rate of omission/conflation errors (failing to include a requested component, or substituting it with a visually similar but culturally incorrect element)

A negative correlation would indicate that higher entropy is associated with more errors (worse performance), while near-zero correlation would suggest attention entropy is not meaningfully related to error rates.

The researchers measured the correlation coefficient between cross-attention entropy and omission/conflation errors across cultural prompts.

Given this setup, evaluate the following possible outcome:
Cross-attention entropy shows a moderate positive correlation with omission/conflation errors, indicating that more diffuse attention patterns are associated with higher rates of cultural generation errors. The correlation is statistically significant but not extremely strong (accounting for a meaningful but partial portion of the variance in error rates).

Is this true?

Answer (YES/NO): NO